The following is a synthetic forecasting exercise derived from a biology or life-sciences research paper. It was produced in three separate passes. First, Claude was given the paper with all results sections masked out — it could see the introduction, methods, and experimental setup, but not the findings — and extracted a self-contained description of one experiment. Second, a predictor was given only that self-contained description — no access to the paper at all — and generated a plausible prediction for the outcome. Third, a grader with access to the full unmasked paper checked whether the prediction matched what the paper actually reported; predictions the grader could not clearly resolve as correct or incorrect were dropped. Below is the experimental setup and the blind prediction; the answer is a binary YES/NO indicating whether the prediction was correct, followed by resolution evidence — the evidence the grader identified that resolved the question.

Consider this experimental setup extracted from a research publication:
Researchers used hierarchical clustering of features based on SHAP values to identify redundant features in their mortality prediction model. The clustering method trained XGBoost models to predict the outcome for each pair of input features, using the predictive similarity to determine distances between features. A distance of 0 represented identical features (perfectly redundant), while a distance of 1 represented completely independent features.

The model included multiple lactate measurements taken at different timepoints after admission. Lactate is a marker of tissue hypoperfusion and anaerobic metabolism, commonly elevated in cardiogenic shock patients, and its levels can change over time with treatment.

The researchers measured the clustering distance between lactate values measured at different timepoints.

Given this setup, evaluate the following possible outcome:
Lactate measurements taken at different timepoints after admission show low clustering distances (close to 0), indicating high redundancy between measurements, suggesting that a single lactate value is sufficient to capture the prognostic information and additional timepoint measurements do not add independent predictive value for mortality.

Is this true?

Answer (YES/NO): NO